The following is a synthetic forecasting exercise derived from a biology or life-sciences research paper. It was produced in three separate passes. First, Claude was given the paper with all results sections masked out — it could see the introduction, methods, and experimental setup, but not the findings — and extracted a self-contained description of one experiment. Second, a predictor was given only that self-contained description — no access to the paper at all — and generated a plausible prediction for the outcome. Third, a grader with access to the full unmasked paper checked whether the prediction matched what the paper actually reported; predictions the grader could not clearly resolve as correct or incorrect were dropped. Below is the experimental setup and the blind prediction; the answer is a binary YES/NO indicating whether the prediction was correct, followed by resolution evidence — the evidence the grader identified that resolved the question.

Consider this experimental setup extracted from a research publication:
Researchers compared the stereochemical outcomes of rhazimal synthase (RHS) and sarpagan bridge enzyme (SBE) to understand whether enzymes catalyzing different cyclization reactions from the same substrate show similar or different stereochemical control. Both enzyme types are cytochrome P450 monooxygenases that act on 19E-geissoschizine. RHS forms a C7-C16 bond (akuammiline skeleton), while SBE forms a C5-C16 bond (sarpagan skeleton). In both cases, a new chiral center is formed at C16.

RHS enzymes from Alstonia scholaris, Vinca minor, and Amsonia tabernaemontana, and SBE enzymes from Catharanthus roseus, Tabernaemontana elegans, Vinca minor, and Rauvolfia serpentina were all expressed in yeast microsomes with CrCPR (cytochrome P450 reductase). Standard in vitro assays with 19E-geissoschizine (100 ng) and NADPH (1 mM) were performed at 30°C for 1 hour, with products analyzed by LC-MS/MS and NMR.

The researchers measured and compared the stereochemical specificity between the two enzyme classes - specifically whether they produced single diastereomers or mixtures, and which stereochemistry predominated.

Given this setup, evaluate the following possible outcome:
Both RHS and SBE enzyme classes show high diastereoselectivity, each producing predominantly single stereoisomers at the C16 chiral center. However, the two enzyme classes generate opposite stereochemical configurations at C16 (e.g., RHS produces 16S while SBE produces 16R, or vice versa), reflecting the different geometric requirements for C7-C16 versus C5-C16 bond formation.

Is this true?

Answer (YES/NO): NO